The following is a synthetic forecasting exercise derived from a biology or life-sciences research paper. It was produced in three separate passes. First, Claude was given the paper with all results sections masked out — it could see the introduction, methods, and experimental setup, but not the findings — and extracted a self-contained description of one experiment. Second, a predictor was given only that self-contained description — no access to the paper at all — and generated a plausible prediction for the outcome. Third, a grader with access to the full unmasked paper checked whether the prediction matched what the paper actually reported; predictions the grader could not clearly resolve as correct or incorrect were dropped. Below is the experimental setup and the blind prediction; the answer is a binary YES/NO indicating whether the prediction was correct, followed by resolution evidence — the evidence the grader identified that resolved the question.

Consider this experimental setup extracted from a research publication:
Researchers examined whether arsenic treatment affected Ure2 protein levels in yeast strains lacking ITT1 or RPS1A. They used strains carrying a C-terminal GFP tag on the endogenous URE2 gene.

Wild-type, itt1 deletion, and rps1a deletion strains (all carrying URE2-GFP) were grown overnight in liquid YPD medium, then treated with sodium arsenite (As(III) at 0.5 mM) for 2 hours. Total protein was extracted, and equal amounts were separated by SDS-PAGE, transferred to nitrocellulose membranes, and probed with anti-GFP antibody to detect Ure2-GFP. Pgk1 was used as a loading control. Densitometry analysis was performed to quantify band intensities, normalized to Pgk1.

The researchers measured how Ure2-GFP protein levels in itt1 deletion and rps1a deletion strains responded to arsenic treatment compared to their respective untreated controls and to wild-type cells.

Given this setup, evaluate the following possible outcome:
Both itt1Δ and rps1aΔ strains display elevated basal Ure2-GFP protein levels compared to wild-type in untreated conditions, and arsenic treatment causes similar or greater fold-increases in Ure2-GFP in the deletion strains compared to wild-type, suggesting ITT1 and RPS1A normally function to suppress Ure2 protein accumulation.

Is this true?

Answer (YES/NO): NO